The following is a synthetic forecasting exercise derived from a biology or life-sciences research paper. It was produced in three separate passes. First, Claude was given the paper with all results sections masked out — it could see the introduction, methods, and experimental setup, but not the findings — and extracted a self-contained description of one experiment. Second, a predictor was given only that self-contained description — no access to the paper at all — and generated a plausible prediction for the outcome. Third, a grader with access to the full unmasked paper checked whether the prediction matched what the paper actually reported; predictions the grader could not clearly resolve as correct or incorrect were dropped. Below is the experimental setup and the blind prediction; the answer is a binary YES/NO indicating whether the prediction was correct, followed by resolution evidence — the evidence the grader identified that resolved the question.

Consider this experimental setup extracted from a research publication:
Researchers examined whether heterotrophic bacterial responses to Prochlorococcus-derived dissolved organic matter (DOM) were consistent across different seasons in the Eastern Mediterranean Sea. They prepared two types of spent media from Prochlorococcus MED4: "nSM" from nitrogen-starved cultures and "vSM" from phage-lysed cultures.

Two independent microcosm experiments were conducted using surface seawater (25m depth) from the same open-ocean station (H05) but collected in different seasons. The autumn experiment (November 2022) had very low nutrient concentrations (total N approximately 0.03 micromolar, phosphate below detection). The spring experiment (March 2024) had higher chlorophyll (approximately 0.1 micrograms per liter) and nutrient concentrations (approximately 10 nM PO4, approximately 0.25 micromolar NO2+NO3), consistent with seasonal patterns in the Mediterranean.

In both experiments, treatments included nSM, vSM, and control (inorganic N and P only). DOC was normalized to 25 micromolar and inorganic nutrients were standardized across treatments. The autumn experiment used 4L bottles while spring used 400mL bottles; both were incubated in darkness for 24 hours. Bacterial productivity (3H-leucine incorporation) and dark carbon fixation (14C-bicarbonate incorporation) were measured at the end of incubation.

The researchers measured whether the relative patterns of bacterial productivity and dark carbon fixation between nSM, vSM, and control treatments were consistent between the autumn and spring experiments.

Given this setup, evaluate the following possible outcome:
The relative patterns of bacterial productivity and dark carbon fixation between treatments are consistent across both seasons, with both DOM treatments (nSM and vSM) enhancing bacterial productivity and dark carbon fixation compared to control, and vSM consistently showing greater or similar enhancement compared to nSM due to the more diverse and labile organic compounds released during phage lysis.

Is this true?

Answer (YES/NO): NO